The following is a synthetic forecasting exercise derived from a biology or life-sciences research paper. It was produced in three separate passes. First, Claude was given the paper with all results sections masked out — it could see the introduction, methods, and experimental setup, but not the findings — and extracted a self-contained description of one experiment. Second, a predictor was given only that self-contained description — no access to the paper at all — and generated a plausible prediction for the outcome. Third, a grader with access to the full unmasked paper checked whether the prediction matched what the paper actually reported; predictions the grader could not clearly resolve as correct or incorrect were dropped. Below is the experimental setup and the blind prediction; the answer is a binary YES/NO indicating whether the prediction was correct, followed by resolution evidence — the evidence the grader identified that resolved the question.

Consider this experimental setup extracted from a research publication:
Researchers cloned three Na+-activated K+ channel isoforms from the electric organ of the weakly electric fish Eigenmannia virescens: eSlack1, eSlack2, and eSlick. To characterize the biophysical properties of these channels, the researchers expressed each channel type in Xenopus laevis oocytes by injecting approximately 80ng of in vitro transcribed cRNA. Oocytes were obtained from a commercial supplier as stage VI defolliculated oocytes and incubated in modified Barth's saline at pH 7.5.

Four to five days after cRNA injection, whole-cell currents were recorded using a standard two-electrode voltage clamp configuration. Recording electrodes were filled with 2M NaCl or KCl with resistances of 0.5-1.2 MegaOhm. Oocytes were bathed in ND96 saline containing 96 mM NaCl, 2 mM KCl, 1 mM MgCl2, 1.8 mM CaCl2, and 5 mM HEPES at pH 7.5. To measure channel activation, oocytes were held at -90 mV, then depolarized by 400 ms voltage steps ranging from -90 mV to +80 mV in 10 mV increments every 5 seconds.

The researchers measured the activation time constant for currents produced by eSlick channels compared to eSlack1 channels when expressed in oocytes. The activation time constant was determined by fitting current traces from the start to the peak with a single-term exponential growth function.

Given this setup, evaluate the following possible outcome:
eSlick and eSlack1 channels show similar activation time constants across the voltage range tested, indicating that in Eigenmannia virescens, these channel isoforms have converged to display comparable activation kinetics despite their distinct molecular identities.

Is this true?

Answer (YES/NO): NO